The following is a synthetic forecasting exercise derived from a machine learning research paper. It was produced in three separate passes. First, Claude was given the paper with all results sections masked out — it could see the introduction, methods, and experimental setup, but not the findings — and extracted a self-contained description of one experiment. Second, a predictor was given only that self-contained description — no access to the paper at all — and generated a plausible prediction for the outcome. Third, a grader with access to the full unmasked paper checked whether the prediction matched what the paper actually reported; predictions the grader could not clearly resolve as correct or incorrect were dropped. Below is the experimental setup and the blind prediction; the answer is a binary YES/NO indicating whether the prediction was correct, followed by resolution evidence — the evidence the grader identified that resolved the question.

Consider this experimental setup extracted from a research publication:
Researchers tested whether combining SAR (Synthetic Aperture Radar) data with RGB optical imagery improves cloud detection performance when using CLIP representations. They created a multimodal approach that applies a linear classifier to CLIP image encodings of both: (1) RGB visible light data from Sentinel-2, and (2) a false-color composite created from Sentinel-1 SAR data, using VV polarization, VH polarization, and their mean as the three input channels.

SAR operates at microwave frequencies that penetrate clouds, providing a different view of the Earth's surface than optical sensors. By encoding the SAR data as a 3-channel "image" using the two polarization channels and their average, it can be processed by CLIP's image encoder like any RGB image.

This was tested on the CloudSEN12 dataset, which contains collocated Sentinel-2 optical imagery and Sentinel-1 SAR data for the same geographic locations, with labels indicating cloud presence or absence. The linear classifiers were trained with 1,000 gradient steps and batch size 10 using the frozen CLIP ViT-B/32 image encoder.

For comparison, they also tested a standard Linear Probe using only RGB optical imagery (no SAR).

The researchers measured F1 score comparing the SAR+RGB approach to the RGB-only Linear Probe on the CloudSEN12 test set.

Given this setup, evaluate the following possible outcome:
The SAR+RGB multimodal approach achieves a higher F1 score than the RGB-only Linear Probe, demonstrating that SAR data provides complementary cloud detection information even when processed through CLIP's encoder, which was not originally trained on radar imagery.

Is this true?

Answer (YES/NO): NO